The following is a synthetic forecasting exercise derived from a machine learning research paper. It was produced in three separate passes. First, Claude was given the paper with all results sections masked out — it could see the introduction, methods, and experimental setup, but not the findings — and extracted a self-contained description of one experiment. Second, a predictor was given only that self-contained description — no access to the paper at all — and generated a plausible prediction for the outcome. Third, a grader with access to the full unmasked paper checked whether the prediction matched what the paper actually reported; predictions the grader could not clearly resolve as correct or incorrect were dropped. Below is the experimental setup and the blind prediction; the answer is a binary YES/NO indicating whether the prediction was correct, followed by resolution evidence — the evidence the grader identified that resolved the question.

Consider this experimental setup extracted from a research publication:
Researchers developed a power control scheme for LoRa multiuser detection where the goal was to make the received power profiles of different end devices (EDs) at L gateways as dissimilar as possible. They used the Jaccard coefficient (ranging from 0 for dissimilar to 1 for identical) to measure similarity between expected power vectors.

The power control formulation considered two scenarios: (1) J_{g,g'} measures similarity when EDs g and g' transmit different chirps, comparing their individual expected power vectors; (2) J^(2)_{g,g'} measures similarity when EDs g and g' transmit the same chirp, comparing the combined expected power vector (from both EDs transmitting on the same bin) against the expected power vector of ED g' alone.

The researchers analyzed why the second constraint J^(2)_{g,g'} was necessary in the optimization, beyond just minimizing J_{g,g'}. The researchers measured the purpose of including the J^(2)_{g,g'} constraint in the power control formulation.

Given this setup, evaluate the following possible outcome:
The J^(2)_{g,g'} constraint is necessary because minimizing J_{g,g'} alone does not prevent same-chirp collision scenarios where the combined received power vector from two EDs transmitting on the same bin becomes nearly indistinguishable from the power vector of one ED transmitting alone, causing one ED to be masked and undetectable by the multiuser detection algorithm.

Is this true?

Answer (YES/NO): YES